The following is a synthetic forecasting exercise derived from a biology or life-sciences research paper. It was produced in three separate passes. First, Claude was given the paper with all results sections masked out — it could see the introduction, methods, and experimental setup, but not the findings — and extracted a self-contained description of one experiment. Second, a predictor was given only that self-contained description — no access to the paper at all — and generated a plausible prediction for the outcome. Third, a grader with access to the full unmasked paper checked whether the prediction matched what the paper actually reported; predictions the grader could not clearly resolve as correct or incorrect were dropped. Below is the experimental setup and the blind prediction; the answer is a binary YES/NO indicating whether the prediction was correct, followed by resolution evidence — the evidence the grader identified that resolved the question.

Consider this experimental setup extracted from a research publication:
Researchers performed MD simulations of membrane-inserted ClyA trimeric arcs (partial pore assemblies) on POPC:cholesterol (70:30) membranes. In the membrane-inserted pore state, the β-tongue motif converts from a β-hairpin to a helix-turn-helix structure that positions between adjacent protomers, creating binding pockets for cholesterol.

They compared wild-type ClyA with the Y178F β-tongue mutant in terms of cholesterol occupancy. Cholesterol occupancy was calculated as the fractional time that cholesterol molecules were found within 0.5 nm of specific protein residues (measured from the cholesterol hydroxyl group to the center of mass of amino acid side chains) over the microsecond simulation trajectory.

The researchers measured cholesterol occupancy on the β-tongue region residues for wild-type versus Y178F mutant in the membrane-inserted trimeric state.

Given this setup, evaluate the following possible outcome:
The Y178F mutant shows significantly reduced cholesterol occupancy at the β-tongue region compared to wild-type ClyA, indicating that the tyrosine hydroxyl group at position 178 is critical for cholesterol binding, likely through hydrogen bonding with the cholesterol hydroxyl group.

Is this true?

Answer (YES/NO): NO